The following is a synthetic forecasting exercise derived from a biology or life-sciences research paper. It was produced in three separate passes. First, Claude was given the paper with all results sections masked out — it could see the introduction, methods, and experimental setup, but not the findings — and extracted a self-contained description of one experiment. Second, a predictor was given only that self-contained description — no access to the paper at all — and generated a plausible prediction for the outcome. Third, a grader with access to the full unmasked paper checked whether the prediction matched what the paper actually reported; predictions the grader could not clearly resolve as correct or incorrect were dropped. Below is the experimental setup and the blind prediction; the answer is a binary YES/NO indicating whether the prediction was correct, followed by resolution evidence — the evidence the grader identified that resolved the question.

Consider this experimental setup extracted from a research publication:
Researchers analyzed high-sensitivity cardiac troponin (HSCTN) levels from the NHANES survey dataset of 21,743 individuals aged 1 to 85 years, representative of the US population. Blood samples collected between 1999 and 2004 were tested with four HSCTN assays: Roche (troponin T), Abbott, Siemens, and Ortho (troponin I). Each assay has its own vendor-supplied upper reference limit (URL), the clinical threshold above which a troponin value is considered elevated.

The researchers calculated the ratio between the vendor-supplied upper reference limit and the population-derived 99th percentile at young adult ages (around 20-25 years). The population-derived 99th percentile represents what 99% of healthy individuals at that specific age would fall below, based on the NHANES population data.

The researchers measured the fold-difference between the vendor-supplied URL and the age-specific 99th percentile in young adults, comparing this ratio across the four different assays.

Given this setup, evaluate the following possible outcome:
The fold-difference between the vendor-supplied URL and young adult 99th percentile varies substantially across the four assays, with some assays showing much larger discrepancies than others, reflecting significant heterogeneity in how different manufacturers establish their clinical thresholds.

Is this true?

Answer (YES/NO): YES